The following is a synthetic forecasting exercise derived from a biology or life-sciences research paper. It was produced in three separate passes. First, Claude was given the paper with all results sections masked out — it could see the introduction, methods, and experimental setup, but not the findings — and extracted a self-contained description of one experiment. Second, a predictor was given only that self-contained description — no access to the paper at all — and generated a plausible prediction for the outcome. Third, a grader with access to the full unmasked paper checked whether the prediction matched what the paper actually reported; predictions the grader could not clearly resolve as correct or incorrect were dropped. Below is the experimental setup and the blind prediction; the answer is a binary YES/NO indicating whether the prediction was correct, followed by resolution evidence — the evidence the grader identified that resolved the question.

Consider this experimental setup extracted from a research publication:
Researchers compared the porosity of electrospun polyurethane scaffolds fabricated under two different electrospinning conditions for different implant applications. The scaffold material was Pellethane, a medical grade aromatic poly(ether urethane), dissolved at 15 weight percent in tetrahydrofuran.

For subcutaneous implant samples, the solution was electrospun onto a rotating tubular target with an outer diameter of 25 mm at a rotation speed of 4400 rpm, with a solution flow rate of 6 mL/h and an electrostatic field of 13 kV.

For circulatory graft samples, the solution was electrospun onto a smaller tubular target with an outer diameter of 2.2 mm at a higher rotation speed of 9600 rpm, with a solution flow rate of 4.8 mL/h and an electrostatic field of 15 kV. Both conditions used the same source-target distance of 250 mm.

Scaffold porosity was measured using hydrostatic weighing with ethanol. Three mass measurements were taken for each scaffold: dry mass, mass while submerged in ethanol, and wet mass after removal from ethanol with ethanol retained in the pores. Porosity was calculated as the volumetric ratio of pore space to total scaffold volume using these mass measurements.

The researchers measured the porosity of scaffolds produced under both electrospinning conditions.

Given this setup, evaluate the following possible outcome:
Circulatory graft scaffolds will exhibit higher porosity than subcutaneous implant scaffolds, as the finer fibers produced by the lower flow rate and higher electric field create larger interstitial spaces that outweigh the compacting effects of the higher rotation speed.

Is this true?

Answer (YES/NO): NO